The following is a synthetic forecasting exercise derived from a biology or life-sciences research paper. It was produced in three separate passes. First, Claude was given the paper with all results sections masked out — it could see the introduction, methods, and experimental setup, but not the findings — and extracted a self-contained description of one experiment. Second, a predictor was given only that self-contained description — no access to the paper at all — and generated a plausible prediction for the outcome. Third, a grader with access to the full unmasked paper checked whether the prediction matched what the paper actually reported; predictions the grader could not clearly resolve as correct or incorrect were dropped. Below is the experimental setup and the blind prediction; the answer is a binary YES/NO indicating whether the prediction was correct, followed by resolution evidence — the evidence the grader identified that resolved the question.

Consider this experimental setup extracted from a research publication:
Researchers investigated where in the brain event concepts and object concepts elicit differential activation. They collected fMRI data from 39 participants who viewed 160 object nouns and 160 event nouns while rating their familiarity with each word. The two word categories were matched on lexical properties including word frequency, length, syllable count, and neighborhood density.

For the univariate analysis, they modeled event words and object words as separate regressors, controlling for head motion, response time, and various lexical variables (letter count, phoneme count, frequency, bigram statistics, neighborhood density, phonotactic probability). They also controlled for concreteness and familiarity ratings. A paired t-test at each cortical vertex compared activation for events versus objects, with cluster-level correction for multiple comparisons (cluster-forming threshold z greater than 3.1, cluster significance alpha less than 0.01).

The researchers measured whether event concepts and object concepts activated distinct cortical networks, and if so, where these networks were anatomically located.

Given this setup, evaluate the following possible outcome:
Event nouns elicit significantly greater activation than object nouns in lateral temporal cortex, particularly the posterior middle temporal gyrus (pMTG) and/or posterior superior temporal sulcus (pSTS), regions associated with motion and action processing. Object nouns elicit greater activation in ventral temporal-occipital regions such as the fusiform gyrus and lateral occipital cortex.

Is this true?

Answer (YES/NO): NO